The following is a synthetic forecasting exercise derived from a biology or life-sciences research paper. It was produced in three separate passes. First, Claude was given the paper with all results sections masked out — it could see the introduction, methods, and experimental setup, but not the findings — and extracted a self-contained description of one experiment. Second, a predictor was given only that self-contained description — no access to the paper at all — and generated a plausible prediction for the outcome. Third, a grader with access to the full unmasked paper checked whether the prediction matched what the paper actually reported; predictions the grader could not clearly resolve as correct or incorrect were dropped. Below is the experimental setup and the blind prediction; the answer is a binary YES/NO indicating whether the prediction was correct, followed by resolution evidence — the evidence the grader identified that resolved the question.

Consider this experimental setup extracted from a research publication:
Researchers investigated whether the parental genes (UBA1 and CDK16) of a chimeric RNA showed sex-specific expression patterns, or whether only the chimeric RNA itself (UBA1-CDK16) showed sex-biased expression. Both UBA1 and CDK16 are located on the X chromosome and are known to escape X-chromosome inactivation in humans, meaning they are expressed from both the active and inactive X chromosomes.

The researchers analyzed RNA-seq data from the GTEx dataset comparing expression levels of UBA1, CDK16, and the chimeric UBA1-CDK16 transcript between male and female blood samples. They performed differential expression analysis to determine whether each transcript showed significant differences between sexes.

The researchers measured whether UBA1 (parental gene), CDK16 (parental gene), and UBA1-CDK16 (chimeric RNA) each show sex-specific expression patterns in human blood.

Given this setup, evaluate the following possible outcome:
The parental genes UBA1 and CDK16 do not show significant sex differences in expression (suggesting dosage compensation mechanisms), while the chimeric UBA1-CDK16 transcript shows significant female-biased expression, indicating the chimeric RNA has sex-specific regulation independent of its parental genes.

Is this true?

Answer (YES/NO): NO